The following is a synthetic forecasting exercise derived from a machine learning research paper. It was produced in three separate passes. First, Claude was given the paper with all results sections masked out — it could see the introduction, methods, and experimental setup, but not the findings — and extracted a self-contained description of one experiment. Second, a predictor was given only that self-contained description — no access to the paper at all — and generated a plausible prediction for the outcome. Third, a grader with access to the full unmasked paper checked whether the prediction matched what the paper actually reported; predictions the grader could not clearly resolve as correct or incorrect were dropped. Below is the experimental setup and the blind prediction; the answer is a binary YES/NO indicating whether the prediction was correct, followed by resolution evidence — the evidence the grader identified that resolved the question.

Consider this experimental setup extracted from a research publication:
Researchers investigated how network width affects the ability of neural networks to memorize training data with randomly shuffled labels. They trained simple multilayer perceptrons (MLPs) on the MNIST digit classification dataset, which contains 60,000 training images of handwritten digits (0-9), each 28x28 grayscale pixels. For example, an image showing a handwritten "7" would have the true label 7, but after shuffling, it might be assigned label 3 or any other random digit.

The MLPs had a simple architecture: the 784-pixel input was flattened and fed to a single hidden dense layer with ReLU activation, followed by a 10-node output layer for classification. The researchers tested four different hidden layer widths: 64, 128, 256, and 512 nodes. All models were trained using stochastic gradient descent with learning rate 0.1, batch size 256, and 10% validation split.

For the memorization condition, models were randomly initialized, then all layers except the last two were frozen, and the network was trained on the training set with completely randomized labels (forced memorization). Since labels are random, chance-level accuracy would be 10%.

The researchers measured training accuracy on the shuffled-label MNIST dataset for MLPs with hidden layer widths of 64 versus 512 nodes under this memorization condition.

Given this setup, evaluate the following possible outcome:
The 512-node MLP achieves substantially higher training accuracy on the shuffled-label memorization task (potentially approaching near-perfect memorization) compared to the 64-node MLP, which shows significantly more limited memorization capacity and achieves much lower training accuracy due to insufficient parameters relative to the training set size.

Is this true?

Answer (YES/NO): YES